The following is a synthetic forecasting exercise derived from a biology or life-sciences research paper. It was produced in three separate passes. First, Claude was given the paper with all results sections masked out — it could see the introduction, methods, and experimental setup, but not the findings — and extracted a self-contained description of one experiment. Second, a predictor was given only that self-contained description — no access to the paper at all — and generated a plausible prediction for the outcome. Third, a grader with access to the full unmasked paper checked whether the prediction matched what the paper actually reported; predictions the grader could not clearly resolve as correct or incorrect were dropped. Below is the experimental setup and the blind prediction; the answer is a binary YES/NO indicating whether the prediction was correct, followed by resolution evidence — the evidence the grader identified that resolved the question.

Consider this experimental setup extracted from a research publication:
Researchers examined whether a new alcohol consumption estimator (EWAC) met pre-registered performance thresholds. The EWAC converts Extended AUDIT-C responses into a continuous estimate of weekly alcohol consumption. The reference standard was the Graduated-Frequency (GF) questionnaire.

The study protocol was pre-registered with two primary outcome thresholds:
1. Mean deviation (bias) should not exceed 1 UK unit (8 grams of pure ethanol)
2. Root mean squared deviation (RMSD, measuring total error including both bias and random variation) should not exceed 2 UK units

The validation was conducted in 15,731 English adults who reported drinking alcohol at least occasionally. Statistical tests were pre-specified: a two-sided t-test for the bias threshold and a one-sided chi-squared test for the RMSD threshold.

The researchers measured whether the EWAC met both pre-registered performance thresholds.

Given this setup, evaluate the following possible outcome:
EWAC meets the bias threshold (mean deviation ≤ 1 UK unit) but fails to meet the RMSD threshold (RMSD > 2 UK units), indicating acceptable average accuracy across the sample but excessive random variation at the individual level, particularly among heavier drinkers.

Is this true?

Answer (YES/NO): YES